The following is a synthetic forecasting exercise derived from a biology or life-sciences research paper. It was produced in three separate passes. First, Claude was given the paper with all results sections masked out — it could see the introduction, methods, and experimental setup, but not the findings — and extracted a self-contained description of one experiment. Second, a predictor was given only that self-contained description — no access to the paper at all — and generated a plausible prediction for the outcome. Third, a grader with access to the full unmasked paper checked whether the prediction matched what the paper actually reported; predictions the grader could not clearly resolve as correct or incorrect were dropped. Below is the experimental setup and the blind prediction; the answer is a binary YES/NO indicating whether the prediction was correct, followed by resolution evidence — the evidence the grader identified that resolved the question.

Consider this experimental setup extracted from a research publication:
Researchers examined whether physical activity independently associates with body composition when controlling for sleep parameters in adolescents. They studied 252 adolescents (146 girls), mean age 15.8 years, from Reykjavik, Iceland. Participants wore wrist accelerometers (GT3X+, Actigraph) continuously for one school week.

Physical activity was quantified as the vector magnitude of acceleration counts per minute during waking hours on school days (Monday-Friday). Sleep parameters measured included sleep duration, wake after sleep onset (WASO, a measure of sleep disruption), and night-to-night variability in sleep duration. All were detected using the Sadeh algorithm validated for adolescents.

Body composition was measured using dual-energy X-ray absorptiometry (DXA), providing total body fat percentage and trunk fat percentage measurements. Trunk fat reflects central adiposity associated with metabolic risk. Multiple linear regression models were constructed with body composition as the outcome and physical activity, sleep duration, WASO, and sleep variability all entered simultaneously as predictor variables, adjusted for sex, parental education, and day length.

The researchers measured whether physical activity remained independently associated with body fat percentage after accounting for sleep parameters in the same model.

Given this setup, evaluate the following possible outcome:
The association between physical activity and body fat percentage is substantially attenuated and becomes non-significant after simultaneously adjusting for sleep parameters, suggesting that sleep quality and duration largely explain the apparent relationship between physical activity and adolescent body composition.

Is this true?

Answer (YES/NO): NO